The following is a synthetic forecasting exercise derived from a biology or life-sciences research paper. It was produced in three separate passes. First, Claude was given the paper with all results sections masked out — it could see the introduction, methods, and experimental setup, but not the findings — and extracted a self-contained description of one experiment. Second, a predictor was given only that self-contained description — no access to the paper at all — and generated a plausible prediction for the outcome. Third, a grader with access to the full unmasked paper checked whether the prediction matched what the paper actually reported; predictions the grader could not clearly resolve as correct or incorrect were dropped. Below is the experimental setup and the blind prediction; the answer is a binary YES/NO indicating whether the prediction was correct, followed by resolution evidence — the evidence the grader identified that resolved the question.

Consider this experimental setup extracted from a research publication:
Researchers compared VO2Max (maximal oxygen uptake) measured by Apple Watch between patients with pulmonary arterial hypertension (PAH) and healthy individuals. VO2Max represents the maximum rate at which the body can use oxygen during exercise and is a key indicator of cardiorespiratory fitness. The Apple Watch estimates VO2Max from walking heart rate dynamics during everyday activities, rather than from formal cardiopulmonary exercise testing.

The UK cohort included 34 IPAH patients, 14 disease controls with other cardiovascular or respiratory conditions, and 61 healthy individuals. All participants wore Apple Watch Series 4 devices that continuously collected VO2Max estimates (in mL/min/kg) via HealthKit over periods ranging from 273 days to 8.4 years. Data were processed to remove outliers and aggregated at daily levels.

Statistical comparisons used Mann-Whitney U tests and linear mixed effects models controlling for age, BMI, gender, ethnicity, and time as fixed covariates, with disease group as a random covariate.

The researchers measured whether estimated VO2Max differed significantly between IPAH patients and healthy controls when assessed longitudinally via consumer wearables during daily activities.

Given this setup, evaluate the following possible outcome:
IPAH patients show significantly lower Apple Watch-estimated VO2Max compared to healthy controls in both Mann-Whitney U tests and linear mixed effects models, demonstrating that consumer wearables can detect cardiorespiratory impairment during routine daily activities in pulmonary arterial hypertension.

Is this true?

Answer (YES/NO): NO